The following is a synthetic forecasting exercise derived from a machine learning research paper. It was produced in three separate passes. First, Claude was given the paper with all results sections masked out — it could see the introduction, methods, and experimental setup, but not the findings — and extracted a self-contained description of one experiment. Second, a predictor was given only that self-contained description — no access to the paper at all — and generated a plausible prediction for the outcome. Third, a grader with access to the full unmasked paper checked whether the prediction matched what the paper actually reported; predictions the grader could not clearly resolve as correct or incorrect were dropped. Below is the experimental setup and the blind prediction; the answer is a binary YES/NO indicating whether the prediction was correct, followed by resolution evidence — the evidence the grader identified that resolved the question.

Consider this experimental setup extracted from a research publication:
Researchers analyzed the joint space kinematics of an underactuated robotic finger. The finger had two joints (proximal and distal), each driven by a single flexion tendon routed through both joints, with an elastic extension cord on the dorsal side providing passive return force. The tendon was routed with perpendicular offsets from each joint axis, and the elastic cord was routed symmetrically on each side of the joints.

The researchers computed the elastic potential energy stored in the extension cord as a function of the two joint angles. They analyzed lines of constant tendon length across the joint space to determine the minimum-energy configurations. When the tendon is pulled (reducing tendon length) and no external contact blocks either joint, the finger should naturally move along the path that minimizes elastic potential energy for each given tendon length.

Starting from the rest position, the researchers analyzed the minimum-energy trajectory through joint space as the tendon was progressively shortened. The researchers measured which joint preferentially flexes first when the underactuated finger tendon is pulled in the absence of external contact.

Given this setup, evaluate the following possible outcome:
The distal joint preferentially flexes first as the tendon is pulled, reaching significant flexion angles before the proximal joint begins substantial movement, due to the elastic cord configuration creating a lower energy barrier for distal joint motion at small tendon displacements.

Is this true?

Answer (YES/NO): YES